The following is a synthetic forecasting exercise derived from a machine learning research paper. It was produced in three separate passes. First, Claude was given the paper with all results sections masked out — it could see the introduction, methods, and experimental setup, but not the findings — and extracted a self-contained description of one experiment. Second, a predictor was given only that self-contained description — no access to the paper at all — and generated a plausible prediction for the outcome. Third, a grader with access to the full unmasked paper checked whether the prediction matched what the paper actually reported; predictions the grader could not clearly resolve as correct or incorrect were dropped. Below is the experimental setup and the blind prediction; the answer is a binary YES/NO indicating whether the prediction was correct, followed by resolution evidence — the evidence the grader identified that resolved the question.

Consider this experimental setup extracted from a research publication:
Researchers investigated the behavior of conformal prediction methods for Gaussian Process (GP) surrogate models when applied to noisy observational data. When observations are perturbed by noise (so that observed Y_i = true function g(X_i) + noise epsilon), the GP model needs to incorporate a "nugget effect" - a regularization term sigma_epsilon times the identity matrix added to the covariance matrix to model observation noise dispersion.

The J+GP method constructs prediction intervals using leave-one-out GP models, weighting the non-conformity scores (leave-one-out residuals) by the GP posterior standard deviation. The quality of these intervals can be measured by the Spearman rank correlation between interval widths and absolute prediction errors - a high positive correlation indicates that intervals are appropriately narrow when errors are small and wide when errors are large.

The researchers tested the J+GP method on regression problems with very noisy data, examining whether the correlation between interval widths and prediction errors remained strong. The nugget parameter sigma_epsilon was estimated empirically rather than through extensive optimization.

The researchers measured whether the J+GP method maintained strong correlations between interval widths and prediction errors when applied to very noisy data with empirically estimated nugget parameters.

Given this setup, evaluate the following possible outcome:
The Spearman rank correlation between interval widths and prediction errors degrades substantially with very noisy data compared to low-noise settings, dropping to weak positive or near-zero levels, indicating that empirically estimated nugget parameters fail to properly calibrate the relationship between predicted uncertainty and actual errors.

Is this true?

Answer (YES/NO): YES